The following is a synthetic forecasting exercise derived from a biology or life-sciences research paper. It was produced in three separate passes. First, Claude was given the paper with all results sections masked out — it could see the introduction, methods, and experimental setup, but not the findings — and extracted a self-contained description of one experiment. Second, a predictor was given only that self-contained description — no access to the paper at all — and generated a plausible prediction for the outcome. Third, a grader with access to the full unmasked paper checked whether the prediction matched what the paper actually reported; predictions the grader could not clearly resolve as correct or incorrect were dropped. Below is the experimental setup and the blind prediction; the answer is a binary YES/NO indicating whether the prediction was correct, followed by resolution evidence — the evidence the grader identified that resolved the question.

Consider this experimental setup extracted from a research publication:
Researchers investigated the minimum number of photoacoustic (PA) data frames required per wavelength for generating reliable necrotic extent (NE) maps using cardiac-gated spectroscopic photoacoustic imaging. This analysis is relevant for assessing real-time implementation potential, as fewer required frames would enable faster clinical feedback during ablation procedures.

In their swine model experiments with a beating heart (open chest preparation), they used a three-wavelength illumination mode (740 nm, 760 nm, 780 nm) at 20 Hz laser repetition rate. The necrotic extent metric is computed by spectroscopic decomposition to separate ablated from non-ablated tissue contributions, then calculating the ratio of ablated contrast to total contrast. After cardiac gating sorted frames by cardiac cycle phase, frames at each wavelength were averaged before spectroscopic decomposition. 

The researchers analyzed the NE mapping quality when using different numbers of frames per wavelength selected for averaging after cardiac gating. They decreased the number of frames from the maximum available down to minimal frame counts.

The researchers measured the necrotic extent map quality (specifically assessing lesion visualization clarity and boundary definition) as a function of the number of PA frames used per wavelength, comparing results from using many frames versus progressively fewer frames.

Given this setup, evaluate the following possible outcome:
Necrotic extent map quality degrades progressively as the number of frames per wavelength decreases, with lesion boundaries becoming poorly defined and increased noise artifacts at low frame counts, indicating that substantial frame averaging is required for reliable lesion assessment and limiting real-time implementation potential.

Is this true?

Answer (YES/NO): YES